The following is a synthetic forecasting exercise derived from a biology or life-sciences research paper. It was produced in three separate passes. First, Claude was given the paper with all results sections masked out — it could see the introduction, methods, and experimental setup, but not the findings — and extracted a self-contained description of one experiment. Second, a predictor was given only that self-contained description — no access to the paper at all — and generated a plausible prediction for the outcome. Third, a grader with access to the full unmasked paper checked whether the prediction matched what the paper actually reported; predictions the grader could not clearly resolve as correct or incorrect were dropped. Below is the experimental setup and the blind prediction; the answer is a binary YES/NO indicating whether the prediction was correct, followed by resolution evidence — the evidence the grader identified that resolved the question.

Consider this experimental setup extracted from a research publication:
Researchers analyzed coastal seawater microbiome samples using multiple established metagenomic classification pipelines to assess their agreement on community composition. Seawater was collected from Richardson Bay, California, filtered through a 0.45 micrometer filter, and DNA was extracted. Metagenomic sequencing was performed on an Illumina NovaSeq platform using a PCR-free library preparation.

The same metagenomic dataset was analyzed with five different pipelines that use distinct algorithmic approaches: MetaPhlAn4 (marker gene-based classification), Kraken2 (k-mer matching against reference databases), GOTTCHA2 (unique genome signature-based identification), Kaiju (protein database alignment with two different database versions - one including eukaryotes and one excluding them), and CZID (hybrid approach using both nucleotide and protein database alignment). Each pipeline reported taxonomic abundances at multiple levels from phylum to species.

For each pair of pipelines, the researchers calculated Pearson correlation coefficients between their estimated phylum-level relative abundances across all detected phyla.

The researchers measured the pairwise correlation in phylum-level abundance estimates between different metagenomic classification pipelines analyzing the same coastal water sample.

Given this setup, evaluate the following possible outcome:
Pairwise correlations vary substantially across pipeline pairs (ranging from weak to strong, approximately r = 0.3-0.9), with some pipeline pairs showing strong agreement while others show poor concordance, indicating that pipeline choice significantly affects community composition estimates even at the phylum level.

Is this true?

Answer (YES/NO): NO